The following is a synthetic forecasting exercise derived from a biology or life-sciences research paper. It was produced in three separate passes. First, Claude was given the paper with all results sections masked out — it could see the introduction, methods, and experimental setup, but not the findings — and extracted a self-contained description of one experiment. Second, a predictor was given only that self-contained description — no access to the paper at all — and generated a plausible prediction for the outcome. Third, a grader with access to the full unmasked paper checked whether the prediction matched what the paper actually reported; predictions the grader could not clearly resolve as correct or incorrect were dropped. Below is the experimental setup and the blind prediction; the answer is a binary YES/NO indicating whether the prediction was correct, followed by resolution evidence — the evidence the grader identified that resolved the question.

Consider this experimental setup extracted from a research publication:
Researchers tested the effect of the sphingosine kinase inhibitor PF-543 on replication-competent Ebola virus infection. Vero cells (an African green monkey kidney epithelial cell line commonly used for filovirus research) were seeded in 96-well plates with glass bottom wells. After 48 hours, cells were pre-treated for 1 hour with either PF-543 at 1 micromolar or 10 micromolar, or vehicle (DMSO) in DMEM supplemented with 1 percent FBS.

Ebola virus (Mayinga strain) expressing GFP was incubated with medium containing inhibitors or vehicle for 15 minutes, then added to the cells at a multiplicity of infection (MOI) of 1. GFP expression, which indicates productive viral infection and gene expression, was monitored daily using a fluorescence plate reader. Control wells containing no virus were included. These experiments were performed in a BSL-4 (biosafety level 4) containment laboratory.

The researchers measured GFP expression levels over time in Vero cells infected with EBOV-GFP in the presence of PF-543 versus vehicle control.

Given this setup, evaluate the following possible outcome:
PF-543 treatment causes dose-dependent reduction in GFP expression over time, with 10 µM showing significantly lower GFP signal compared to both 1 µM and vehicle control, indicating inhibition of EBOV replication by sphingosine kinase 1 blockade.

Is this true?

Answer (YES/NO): NO